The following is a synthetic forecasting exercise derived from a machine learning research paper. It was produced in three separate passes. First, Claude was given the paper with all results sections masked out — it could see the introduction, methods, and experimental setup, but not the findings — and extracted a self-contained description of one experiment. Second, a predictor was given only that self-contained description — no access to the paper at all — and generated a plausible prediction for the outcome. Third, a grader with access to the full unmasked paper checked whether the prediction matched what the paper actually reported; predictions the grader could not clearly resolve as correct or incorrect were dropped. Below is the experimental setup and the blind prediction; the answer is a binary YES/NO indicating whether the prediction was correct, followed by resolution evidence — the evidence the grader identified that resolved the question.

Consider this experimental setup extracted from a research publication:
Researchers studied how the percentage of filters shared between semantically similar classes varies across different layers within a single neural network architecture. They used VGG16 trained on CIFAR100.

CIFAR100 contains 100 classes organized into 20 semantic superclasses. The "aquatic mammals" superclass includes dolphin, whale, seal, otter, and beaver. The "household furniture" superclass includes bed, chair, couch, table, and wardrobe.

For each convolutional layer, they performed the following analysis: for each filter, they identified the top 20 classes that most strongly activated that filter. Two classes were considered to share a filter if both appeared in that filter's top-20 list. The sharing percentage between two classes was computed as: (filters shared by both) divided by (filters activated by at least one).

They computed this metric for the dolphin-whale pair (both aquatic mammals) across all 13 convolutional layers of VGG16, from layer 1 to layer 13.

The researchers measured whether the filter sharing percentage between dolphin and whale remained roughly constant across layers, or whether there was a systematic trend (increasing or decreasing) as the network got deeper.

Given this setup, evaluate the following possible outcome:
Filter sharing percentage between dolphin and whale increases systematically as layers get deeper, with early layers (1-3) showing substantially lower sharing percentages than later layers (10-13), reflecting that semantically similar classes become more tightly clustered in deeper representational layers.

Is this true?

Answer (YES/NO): NO